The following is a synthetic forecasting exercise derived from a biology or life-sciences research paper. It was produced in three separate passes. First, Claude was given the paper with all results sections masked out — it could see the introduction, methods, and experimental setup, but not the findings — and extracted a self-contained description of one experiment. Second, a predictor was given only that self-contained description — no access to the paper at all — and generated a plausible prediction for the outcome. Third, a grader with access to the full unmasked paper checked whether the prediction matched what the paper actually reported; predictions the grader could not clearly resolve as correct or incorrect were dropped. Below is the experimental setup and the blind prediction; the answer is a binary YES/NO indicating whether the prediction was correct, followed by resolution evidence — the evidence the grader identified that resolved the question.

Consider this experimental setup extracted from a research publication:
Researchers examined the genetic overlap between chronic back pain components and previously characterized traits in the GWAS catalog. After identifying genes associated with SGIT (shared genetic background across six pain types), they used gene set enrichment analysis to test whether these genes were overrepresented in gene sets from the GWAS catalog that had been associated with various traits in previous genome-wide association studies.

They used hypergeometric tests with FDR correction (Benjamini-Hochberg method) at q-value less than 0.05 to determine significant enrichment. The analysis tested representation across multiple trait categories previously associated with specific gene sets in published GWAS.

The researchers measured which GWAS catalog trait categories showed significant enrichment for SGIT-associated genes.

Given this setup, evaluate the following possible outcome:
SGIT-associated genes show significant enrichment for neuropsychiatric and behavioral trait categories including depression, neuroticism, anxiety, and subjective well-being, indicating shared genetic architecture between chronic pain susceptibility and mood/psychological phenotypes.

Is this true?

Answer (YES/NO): NO